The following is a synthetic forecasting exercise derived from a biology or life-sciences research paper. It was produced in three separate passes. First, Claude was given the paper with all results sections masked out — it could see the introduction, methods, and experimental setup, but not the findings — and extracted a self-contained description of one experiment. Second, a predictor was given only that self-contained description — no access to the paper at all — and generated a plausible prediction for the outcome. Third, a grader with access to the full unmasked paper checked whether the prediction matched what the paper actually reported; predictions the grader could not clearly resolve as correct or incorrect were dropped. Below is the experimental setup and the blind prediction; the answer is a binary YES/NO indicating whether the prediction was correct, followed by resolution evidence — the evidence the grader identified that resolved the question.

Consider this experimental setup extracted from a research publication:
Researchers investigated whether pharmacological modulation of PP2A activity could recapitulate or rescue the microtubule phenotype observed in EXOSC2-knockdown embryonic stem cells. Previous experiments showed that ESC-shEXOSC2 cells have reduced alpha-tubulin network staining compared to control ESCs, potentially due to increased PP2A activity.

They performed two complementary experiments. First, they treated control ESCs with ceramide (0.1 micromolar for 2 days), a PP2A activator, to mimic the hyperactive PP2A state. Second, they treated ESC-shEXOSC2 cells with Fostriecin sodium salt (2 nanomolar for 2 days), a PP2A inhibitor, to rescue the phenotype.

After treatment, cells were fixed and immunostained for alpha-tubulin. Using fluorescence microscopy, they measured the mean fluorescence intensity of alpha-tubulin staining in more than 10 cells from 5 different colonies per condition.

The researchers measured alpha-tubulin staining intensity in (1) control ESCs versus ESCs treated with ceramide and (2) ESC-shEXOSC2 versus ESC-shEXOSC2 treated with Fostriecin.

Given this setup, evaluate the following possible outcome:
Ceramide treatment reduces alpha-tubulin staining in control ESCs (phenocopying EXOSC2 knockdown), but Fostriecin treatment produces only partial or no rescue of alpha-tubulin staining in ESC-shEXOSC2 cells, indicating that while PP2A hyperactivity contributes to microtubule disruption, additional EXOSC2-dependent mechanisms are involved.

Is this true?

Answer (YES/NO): NO